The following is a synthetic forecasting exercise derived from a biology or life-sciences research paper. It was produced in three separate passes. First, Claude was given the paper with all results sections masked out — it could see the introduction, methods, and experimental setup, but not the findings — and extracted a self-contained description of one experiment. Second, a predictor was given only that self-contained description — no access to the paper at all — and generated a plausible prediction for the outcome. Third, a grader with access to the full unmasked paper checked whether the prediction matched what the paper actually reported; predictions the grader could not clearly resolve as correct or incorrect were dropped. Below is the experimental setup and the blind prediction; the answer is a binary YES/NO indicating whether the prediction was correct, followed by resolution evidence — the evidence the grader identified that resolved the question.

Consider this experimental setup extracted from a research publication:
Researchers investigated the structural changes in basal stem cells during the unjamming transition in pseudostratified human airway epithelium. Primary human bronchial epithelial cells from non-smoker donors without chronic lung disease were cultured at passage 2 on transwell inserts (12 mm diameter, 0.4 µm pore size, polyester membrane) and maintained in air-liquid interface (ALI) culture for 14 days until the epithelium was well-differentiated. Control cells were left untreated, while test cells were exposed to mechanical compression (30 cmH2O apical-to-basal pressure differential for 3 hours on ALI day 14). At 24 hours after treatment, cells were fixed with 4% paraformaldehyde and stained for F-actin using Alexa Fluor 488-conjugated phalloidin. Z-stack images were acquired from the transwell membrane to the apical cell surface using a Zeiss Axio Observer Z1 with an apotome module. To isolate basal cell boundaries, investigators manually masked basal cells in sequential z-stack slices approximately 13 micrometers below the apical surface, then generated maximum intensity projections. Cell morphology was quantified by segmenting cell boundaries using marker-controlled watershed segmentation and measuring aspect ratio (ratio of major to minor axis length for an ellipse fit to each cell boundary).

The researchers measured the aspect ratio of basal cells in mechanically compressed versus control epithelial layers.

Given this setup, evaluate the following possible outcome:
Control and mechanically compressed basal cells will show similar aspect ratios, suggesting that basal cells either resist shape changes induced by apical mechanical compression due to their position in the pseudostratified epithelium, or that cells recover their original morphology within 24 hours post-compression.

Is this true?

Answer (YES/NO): NO